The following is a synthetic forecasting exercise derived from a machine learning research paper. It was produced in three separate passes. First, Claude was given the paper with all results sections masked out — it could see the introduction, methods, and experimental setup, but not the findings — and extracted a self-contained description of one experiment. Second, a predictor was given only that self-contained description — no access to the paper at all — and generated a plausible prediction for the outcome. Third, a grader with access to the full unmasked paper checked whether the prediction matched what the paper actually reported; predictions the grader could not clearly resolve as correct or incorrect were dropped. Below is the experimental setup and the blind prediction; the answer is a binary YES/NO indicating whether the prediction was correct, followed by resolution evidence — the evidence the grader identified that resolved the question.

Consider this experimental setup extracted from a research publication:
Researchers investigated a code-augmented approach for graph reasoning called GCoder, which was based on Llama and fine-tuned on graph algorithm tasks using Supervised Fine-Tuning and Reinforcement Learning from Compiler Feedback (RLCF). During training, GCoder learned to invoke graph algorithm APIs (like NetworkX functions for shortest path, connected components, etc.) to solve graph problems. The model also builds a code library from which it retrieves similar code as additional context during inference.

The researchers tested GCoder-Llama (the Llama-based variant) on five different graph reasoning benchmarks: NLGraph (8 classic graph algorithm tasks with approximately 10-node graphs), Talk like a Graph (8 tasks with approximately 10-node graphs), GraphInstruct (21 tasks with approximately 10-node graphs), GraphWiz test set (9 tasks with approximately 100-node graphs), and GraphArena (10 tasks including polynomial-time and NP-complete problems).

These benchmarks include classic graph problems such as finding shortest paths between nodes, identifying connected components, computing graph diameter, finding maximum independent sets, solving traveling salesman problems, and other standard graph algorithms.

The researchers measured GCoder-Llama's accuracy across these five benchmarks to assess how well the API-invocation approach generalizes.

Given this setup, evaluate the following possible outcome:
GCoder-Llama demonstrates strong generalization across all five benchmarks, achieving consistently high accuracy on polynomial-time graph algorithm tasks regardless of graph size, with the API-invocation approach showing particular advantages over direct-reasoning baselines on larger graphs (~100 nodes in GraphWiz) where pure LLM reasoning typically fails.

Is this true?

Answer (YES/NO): NO